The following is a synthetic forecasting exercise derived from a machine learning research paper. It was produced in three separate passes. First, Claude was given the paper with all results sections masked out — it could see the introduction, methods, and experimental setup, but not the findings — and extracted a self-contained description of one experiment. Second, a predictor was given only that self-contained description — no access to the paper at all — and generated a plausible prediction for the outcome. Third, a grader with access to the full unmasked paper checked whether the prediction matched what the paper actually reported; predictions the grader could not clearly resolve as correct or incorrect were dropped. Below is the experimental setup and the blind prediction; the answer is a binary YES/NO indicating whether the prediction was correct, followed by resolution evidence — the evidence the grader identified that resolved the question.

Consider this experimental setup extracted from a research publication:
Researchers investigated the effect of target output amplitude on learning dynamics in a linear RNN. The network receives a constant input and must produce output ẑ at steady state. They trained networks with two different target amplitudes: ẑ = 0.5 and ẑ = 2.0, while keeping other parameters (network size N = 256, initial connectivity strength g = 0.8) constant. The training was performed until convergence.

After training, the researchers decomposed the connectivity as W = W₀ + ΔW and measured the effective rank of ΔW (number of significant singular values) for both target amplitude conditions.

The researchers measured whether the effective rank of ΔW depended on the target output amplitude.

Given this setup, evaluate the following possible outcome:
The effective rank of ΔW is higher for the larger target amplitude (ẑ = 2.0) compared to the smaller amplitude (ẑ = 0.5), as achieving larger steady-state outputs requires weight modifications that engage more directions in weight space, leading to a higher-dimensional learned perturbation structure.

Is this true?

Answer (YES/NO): NO